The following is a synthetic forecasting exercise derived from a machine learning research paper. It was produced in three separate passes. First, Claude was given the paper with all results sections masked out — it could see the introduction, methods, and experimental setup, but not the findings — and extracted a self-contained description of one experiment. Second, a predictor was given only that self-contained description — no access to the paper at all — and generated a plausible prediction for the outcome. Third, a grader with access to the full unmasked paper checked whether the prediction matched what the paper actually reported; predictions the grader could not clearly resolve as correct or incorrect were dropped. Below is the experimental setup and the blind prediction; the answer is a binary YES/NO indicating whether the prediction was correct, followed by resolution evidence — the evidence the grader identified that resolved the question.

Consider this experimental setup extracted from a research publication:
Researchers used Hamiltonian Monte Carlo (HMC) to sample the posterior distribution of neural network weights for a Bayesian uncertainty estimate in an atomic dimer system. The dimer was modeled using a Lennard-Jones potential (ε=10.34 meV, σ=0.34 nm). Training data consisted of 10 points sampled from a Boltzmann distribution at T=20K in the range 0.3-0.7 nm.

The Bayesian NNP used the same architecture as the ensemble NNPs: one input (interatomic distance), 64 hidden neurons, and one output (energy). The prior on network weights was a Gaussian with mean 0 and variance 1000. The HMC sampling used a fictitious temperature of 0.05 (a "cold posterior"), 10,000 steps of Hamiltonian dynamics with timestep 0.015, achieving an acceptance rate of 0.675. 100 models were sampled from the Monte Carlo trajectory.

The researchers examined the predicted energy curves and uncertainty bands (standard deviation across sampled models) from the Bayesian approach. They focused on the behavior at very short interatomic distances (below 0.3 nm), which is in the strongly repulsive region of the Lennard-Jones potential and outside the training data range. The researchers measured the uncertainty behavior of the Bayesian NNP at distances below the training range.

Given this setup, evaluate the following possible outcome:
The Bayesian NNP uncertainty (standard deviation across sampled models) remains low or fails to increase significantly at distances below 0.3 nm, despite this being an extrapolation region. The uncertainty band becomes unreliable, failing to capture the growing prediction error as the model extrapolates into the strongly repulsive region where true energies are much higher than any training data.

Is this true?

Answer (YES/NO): NO